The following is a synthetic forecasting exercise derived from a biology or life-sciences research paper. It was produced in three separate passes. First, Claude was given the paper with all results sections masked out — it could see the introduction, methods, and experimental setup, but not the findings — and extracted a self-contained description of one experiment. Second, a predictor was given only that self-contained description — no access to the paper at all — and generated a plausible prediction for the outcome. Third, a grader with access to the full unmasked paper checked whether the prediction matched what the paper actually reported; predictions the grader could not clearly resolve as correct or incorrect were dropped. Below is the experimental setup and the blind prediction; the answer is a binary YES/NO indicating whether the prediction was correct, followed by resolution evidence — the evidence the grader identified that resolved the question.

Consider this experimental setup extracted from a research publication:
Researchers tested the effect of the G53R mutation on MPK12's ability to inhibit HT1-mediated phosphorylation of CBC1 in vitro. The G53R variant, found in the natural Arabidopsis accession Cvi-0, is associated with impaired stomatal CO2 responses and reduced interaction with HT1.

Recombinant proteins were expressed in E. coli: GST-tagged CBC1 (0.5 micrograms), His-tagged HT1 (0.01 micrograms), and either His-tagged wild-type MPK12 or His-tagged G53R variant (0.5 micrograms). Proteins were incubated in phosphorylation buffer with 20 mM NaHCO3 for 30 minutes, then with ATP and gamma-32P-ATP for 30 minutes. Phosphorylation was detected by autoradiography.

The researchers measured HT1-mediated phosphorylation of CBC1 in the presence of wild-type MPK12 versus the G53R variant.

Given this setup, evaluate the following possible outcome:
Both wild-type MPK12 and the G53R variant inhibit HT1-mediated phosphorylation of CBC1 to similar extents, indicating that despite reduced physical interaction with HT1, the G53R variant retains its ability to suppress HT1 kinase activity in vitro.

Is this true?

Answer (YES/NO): NO